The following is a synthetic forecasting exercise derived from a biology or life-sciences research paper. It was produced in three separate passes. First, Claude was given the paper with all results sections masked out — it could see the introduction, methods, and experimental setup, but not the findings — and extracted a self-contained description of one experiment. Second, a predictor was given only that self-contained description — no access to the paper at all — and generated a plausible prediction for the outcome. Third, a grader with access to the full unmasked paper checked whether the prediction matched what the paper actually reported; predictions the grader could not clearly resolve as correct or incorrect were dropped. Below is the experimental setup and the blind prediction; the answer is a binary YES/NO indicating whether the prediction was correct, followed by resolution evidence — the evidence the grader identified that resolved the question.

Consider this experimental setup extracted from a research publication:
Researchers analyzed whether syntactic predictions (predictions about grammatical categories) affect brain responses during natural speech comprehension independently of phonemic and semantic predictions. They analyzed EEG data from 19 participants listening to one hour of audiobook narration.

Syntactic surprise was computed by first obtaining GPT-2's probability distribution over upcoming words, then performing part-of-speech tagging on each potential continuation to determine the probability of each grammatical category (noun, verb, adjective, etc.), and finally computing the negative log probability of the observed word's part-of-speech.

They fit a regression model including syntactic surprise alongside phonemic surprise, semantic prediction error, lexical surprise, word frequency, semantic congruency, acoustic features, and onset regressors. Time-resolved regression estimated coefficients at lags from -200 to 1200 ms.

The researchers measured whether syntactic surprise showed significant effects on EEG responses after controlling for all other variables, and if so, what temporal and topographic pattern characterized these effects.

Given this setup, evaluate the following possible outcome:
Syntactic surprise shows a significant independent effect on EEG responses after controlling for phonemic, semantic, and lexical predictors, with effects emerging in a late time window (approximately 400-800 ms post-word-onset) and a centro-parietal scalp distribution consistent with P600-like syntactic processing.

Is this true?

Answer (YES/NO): NO